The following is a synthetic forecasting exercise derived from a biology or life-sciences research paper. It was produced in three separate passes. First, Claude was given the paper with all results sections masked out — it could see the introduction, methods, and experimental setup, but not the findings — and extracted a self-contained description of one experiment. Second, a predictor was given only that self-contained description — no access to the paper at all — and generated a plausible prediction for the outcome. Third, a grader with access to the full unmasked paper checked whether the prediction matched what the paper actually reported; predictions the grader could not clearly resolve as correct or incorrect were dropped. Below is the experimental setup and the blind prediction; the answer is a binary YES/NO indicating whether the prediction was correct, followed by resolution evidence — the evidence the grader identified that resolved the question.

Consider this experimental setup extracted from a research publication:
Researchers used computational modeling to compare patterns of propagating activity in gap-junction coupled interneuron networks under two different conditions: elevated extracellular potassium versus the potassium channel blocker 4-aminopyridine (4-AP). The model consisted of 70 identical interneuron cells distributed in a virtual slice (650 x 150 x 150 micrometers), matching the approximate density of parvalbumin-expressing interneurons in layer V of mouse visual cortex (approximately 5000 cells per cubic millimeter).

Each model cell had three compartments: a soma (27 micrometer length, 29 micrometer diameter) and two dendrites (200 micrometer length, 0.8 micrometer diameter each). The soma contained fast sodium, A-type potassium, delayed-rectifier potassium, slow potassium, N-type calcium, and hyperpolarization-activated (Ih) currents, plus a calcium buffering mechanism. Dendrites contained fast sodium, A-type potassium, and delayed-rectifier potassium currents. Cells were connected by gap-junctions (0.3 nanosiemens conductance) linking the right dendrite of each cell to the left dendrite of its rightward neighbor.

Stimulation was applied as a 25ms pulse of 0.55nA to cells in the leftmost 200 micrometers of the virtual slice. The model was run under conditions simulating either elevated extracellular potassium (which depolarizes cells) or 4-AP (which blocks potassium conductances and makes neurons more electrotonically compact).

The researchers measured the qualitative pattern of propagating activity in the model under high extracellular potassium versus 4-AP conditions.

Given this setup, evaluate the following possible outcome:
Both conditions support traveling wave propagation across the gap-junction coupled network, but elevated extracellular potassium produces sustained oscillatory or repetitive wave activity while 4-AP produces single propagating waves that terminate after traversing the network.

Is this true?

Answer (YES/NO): NO